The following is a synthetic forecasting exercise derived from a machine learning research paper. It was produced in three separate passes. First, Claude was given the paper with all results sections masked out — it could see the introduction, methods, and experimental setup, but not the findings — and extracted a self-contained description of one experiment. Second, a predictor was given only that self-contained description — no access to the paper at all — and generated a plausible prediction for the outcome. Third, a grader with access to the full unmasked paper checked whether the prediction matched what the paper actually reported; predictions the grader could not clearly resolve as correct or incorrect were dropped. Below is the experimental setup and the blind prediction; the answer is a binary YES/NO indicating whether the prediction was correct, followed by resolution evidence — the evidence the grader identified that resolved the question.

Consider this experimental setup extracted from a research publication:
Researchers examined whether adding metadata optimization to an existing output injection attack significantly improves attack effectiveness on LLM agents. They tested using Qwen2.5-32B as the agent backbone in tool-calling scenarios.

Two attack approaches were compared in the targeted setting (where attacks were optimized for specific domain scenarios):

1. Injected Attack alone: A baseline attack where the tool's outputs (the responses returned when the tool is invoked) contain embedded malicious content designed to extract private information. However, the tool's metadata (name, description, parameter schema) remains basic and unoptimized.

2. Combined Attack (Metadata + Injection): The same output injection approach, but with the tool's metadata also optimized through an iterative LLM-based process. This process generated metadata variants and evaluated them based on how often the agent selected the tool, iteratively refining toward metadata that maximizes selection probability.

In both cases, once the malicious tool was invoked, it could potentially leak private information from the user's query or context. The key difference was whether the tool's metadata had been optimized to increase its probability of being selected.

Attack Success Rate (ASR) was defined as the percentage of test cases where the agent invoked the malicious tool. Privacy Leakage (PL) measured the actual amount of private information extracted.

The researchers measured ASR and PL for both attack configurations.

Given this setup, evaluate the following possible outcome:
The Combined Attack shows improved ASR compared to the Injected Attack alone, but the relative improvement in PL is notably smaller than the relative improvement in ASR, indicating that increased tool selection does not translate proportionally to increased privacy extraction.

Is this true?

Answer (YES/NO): NO